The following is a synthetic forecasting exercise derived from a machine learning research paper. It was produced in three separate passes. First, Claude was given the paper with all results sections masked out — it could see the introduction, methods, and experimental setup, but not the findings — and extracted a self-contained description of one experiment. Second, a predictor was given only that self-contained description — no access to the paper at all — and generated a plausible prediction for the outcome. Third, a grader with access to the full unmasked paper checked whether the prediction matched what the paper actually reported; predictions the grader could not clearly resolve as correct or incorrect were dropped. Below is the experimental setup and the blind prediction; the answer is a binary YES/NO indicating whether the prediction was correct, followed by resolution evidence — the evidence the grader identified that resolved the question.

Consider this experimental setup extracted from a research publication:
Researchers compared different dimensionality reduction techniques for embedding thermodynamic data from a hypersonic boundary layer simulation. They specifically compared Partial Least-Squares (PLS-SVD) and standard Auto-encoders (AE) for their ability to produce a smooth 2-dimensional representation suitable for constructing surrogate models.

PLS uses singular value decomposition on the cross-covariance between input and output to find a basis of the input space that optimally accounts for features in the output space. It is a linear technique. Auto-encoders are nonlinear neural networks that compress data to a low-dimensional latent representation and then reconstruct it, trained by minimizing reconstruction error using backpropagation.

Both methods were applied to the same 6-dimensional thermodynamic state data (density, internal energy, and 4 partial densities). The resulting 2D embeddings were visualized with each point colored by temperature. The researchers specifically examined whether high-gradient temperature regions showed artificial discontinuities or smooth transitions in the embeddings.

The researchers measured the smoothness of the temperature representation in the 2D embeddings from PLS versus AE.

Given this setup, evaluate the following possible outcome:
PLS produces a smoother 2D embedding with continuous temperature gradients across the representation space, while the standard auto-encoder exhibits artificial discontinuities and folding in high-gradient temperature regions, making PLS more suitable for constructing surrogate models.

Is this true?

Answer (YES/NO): NO